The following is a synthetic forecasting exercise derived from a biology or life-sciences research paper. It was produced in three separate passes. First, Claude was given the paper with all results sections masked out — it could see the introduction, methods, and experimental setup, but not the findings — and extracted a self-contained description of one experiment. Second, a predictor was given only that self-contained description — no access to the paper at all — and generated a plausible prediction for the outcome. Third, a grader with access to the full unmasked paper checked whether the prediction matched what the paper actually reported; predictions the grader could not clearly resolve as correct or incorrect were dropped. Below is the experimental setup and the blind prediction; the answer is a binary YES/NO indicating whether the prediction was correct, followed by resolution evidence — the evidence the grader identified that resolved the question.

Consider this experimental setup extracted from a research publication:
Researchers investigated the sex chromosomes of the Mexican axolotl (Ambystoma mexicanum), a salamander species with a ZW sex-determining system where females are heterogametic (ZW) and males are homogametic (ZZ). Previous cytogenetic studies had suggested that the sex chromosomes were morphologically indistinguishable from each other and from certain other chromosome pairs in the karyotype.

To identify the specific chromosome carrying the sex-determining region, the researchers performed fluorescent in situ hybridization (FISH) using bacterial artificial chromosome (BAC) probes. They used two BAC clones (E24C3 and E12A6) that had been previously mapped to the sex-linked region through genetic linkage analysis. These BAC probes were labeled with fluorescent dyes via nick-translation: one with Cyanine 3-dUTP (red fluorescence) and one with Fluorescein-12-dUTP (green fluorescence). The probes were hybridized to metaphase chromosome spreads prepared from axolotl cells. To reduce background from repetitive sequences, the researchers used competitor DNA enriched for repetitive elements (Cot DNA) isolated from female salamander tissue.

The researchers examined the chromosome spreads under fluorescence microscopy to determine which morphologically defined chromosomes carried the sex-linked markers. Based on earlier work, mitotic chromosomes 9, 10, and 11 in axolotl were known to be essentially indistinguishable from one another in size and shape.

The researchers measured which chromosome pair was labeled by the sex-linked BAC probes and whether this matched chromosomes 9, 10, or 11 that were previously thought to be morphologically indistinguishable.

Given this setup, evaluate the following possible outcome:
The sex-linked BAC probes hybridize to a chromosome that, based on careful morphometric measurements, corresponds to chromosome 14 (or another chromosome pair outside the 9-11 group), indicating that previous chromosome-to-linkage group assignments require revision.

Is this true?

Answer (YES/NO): NO